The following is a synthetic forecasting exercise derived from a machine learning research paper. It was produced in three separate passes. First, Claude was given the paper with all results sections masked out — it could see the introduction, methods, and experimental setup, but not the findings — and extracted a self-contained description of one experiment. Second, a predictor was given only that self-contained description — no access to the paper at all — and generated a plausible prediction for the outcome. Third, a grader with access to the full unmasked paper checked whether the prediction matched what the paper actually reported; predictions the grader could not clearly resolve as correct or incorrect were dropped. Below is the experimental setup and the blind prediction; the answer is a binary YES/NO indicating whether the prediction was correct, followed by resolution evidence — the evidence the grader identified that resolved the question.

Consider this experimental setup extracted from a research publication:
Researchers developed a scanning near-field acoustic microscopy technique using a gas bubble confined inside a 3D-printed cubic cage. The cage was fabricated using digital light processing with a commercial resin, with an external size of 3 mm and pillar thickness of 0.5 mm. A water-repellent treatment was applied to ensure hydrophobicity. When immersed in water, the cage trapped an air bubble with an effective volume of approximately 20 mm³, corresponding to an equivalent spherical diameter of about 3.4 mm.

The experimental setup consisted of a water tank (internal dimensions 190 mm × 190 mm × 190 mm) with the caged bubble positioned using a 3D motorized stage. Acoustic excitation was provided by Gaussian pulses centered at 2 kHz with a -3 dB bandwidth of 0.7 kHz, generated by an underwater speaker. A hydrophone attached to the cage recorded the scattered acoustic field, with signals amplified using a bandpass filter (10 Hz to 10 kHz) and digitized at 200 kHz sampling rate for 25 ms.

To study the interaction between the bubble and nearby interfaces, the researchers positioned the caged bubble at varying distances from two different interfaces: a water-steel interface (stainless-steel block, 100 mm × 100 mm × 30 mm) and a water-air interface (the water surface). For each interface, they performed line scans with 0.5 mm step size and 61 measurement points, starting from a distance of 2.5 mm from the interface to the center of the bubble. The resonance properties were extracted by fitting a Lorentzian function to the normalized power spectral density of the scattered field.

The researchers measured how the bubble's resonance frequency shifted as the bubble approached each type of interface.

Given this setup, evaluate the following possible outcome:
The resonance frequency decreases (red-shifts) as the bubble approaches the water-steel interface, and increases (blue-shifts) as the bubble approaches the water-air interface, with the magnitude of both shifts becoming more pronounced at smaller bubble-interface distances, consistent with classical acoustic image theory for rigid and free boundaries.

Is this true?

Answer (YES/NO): YES